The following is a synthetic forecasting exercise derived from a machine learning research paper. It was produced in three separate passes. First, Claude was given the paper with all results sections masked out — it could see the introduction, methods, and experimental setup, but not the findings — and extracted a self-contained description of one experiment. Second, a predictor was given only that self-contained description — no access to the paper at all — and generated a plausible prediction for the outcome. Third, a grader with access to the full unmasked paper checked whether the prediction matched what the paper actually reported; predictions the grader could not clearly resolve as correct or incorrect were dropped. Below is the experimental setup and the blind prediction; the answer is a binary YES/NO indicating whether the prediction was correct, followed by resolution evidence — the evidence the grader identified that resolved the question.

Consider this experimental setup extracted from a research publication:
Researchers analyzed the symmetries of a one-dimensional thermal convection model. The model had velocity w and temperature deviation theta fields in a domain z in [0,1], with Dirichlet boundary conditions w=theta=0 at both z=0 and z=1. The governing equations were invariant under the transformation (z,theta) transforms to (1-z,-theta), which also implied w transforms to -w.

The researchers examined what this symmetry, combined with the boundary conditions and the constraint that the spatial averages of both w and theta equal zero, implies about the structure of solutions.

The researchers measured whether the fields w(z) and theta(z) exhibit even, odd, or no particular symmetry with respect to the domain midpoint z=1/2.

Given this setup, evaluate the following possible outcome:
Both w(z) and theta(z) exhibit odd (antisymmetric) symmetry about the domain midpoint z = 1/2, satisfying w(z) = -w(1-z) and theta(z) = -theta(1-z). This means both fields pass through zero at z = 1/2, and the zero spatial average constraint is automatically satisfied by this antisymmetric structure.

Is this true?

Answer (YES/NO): YES